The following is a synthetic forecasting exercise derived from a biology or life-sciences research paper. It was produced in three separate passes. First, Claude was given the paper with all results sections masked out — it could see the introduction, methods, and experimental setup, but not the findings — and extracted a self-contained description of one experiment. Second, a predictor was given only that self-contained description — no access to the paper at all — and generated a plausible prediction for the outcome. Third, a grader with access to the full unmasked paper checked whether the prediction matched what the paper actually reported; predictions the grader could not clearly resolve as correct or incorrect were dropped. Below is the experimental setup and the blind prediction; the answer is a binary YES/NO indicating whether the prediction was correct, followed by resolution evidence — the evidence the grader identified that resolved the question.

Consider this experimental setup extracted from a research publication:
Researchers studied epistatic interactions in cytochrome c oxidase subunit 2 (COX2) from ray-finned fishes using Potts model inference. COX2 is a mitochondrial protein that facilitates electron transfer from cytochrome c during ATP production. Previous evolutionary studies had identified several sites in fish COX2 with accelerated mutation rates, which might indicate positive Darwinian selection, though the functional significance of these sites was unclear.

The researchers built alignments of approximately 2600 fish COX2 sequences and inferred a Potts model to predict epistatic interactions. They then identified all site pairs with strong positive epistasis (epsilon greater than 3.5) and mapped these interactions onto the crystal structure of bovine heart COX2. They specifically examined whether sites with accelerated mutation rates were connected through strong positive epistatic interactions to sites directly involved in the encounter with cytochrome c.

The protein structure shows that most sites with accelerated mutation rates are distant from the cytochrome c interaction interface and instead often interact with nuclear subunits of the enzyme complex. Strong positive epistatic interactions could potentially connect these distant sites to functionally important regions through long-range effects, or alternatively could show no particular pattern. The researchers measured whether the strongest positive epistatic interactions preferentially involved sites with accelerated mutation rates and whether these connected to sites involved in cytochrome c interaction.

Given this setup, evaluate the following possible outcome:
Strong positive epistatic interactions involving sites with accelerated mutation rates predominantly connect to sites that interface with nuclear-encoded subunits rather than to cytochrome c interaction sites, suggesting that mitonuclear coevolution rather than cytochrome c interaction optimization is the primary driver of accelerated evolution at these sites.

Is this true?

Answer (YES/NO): NO